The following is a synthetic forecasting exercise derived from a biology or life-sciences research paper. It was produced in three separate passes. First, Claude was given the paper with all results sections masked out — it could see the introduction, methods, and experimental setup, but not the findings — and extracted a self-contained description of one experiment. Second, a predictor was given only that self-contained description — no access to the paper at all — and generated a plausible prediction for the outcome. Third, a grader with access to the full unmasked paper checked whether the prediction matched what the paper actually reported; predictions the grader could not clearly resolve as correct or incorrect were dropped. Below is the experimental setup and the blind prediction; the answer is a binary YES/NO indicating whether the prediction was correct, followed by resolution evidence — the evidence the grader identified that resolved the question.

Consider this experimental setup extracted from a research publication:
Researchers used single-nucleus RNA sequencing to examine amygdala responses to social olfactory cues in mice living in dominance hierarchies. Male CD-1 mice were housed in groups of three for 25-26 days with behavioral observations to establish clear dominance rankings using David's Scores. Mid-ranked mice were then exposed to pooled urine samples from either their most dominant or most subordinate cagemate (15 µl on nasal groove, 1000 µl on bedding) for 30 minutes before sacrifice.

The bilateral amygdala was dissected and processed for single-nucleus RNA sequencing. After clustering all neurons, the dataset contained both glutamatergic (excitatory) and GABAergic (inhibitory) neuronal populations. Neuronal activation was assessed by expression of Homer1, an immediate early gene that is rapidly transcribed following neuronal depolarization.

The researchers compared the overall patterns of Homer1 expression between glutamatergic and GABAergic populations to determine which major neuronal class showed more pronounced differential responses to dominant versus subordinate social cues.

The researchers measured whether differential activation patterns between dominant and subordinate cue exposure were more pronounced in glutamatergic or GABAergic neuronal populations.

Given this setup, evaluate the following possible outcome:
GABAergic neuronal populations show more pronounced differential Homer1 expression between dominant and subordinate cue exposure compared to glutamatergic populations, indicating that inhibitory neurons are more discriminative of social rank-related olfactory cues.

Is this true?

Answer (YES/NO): NO